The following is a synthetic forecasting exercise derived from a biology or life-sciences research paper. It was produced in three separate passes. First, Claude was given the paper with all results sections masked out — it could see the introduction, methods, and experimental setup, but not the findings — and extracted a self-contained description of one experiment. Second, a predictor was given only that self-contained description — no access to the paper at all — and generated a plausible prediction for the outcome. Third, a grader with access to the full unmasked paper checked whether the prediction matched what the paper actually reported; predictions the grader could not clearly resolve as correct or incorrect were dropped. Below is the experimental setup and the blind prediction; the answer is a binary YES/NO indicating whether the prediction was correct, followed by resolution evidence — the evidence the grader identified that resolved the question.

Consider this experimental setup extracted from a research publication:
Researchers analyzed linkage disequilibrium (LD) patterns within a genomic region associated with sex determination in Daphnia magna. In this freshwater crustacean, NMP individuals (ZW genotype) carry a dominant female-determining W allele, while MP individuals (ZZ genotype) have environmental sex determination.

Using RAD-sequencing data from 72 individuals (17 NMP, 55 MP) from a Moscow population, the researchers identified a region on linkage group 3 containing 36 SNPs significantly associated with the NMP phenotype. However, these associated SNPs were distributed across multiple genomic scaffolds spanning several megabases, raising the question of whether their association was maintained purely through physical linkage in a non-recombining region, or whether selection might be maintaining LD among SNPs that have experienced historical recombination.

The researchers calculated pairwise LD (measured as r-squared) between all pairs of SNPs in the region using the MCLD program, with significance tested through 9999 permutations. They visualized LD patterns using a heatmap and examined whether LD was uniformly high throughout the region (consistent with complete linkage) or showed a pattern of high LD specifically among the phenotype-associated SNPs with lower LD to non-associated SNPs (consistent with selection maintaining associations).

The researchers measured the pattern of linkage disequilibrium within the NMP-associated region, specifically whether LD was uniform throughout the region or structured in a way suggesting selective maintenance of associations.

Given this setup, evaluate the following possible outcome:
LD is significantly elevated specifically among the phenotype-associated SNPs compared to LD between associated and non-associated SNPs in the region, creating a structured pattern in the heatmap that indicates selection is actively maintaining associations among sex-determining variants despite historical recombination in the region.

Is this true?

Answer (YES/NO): YES